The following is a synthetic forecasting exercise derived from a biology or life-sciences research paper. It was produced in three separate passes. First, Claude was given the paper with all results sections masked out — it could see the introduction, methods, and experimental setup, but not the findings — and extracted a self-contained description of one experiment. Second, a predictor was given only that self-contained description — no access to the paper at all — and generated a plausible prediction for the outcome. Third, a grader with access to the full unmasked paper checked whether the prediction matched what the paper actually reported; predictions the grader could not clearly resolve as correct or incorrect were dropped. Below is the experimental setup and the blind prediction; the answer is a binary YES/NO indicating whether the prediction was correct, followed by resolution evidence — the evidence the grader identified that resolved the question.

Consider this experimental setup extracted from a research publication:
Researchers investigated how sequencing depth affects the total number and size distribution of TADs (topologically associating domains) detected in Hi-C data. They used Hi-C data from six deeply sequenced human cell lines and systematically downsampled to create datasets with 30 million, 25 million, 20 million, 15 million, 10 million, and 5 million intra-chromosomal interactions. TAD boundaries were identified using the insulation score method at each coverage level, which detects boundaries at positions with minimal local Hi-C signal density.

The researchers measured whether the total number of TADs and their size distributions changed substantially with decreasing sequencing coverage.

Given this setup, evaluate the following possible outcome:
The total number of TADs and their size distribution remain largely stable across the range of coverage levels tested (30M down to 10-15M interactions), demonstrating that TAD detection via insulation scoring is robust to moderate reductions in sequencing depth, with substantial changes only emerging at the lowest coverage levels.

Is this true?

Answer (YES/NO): NO